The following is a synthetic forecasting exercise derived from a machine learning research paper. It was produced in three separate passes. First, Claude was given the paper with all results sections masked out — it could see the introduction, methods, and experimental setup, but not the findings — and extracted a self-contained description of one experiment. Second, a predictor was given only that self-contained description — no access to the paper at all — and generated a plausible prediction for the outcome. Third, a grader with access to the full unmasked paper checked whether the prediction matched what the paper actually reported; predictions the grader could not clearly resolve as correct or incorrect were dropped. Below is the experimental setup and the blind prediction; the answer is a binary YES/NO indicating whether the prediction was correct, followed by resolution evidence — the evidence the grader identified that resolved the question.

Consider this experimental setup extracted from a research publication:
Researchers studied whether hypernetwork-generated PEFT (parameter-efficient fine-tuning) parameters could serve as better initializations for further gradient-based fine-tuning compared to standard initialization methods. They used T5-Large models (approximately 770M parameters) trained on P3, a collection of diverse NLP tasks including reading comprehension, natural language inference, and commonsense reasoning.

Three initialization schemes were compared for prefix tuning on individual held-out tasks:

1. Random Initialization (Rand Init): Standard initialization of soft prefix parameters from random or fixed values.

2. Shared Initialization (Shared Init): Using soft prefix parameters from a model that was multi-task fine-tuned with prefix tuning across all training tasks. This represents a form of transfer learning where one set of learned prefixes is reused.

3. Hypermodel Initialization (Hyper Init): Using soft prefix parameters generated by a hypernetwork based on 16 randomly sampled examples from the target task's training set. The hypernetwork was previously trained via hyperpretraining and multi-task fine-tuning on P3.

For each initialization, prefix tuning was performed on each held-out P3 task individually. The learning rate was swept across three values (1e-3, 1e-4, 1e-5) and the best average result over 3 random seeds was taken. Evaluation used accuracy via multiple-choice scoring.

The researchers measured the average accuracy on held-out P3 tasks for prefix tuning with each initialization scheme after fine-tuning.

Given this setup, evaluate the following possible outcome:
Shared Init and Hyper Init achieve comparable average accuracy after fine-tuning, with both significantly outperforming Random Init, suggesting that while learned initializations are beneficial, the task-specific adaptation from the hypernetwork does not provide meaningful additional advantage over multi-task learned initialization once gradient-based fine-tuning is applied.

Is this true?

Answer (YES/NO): NO